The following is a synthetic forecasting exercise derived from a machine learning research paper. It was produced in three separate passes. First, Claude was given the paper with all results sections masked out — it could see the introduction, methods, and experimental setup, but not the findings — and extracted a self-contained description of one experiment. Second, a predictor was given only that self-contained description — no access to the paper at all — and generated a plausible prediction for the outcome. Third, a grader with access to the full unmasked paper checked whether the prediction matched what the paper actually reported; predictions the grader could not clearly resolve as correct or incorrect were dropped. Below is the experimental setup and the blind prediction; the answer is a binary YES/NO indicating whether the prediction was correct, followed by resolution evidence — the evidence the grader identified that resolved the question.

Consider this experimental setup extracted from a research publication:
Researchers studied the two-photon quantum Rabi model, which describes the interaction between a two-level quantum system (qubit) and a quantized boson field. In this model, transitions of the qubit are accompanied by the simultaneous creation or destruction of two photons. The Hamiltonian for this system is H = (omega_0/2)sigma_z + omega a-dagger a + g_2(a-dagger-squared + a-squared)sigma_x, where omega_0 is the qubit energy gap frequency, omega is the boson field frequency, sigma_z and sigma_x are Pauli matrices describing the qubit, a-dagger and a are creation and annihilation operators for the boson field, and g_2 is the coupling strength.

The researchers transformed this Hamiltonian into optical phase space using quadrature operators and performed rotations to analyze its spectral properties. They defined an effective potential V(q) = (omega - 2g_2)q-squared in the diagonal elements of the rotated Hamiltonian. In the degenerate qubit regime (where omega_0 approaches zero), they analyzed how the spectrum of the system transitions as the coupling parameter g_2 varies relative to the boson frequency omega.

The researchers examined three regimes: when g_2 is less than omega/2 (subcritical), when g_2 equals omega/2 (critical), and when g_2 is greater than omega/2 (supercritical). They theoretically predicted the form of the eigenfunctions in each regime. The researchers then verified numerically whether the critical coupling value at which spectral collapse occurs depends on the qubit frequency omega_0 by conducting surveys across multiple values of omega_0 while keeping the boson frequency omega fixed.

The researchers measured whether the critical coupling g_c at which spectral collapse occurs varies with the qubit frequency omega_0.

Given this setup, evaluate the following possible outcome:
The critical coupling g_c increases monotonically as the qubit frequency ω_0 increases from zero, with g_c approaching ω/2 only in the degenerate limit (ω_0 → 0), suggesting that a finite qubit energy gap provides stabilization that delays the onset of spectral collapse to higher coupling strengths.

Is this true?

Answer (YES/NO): NO